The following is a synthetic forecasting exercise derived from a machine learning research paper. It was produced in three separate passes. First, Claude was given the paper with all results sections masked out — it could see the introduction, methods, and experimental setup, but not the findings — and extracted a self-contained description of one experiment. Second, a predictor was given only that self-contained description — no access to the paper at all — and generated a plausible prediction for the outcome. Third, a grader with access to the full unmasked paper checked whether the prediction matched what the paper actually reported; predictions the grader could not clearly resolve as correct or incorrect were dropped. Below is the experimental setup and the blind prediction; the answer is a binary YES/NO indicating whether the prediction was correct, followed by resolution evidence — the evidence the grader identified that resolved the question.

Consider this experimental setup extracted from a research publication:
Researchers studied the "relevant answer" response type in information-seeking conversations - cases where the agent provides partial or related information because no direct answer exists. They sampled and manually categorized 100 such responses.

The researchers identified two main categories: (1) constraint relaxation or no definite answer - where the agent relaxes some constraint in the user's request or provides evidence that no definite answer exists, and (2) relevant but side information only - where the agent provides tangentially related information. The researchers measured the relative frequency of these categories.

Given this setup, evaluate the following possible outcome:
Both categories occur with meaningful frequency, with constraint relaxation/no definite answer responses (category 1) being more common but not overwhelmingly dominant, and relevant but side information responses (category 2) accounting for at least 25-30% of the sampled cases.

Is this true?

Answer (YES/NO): NO